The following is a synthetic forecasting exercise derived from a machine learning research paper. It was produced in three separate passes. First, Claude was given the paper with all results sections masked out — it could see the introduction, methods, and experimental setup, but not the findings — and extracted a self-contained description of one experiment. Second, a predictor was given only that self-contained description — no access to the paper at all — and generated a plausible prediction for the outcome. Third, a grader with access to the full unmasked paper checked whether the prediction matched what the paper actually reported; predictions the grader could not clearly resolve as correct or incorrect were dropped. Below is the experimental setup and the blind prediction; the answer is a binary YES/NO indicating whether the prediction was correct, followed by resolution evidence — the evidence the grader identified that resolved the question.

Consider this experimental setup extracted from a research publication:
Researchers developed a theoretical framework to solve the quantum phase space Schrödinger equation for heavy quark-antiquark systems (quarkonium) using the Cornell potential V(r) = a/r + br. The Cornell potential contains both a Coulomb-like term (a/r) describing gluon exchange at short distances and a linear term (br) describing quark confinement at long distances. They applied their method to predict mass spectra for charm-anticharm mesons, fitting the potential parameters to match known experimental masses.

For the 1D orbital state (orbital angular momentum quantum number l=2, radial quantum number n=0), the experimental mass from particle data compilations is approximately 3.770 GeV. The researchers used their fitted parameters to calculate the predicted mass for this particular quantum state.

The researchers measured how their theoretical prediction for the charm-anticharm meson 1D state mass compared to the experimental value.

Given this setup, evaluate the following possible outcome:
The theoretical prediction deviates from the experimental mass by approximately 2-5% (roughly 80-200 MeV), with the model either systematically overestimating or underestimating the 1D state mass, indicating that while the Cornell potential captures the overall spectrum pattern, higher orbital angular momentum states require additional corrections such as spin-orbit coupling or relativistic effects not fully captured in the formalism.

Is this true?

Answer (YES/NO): NO